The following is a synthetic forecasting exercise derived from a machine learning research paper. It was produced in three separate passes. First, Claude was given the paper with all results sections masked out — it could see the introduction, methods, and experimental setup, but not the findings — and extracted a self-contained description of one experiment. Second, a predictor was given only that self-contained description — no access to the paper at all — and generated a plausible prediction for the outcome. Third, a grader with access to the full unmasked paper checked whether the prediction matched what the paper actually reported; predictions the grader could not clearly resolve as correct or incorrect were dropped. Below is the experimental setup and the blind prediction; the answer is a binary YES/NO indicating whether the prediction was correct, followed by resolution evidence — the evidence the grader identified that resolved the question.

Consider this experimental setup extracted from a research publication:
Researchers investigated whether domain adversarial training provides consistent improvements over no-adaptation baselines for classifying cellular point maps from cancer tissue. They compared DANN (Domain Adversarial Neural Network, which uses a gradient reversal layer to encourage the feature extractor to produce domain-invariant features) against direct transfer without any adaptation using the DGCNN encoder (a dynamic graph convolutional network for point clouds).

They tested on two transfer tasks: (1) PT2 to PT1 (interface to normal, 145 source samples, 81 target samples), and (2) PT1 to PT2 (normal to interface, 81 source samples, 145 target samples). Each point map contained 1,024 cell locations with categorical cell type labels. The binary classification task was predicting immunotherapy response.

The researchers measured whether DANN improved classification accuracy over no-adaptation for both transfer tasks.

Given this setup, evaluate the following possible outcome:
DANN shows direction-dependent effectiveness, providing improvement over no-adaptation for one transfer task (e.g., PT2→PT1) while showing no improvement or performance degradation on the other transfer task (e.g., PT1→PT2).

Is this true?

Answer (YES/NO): YES